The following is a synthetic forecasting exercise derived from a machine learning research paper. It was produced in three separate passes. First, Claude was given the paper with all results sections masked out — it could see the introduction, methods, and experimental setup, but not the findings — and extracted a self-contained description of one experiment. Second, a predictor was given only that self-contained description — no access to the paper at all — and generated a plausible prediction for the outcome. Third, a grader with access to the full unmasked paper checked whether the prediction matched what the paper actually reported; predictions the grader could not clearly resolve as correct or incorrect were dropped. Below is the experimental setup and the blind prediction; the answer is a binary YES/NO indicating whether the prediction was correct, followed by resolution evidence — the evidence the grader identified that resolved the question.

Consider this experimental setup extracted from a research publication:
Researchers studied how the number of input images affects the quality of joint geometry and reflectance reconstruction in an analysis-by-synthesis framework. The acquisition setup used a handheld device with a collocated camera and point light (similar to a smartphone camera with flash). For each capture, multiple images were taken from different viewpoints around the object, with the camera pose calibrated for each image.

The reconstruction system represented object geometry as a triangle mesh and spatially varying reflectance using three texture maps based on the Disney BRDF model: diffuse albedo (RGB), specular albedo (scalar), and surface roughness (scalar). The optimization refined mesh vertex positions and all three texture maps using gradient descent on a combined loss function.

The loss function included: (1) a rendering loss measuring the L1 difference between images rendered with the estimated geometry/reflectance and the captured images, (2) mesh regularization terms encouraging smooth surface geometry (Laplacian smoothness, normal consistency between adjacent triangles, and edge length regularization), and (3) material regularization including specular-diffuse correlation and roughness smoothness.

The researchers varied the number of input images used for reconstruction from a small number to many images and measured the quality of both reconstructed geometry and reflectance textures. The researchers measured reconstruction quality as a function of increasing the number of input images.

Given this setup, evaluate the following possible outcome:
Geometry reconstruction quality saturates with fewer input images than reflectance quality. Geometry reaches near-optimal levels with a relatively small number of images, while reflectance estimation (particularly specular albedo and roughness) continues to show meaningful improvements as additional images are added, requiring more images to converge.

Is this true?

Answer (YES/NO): NO